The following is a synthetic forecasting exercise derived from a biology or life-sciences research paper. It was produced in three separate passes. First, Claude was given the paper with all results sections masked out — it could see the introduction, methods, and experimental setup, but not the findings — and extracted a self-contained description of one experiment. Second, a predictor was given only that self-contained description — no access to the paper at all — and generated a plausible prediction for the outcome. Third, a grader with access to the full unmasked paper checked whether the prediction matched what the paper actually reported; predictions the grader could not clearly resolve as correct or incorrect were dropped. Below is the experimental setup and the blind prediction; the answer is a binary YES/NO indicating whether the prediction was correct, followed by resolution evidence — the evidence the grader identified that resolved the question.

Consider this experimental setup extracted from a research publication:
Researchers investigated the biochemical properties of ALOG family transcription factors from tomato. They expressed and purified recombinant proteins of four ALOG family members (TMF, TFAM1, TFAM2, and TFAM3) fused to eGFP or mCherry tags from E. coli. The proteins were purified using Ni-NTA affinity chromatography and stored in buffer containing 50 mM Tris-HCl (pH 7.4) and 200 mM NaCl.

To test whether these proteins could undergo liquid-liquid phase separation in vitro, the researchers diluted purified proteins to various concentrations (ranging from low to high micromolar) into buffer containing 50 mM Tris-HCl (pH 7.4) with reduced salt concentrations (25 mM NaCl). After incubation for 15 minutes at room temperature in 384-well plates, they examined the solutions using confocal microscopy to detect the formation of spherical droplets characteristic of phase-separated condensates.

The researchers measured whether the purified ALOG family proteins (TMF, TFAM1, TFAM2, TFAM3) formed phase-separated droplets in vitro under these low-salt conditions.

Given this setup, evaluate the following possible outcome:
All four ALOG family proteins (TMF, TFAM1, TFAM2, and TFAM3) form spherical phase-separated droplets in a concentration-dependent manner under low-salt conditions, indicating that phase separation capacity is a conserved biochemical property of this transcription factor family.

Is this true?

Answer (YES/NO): NO